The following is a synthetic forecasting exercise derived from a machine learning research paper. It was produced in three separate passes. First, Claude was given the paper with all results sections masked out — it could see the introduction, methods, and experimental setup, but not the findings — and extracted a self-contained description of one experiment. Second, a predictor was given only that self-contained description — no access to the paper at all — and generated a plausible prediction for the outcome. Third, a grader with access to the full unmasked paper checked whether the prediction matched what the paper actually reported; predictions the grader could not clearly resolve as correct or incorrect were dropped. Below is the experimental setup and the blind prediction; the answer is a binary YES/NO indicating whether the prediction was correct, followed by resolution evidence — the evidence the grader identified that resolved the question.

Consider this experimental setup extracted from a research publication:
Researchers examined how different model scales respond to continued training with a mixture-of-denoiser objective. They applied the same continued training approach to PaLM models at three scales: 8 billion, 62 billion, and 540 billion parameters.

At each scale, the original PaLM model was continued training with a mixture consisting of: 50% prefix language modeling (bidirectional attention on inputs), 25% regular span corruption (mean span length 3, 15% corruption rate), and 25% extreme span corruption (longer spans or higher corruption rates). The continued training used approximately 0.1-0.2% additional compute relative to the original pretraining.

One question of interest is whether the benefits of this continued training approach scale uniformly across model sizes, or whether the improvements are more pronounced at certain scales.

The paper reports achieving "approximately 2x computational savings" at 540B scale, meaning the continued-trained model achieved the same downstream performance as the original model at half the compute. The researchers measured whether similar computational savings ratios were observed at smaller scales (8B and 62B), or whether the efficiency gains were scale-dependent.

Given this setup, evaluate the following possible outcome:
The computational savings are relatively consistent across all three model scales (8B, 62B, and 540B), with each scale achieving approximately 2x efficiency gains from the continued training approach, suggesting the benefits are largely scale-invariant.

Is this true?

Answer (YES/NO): NO